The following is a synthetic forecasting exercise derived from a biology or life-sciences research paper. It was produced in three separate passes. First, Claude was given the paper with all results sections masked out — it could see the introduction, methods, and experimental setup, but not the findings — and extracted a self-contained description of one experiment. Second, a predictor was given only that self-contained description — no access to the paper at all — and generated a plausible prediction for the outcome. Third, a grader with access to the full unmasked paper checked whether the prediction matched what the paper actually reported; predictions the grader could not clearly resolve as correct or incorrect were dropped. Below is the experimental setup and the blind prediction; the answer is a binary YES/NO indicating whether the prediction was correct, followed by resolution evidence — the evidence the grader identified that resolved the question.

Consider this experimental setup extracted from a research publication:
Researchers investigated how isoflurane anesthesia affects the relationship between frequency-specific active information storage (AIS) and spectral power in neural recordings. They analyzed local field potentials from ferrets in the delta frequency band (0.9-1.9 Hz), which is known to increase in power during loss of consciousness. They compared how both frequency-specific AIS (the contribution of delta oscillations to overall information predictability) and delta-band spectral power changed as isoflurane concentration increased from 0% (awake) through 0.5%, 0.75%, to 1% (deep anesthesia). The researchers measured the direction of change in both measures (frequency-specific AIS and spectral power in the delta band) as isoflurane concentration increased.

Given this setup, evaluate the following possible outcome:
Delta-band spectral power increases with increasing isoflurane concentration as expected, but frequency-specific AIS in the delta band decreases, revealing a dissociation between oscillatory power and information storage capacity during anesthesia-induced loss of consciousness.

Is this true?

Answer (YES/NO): NO